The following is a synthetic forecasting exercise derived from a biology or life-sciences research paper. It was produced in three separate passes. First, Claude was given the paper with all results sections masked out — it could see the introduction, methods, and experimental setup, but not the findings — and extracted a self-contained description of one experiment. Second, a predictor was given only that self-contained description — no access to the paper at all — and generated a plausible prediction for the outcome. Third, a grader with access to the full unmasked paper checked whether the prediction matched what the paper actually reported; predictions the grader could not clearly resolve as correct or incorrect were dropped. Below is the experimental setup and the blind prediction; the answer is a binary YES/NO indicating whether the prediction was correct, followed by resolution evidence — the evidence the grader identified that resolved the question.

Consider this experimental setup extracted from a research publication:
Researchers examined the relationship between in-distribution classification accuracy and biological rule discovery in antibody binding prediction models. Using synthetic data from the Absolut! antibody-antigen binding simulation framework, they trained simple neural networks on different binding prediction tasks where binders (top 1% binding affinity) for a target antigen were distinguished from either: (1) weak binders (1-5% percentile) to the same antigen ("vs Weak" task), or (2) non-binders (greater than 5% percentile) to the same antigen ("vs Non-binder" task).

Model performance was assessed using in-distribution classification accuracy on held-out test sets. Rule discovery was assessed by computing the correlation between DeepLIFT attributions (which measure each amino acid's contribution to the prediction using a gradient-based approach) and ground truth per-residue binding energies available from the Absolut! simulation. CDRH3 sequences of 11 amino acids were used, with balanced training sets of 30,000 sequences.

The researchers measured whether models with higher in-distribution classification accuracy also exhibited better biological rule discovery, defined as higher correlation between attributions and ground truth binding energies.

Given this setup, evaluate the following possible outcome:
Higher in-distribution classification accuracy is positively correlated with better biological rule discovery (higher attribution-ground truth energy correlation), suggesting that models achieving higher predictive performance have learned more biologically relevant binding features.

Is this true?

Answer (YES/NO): NO